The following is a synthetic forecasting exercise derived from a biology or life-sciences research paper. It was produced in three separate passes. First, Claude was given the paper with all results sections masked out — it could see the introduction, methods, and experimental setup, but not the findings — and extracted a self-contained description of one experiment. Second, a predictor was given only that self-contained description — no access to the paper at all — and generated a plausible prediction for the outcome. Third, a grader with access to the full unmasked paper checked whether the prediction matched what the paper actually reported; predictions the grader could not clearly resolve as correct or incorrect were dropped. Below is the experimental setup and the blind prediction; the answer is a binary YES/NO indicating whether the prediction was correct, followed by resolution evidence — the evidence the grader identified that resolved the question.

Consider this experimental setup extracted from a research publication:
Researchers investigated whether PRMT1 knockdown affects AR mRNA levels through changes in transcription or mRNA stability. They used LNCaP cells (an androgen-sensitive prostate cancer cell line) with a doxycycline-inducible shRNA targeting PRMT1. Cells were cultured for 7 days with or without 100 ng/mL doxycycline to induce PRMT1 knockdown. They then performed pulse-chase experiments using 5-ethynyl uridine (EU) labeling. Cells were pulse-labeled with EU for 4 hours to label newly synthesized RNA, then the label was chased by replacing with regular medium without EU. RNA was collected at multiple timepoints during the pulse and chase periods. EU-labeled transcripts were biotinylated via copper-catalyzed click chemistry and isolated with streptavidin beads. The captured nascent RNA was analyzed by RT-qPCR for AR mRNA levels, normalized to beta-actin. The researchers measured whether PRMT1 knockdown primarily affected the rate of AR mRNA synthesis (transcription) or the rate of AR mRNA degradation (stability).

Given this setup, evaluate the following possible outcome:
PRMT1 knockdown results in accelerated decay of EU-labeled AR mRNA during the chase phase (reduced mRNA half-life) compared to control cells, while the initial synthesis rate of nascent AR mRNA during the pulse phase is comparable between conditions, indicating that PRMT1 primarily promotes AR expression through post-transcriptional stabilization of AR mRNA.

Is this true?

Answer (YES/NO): NO